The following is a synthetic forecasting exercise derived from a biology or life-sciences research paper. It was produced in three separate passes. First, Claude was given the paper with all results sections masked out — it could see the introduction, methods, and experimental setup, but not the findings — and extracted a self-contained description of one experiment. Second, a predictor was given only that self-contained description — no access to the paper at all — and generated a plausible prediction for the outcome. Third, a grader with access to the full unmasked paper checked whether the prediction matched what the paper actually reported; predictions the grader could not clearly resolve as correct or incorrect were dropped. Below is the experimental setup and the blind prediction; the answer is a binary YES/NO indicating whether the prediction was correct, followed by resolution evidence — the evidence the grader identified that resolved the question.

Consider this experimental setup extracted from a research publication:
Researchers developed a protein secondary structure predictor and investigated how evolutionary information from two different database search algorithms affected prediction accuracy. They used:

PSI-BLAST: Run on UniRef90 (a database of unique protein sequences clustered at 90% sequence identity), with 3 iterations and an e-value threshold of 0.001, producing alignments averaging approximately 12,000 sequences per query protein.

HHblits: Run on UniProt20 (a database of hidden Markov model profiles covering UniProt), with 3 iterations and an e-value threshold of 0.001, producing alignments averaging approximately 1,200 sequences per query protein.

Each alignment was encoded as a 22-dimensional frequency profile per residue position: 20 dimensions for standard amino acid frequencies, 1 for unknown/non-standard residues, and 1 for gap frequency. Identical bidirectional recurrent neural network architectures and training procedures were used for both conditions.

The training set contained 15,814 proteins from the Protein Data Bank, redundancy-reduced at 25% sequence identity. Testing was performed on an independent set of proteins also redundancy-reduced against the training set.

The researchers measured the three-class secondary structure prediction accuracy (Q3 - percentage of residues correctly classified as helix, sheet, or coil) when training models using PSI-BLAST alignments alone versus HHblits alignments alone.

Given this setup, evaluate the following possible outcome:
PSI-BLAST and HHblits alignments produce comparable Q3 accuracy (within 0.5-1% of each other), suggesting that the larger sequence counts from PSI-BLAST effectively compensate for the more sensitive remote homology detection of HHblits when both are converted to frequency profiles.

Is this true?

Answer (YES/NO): YES